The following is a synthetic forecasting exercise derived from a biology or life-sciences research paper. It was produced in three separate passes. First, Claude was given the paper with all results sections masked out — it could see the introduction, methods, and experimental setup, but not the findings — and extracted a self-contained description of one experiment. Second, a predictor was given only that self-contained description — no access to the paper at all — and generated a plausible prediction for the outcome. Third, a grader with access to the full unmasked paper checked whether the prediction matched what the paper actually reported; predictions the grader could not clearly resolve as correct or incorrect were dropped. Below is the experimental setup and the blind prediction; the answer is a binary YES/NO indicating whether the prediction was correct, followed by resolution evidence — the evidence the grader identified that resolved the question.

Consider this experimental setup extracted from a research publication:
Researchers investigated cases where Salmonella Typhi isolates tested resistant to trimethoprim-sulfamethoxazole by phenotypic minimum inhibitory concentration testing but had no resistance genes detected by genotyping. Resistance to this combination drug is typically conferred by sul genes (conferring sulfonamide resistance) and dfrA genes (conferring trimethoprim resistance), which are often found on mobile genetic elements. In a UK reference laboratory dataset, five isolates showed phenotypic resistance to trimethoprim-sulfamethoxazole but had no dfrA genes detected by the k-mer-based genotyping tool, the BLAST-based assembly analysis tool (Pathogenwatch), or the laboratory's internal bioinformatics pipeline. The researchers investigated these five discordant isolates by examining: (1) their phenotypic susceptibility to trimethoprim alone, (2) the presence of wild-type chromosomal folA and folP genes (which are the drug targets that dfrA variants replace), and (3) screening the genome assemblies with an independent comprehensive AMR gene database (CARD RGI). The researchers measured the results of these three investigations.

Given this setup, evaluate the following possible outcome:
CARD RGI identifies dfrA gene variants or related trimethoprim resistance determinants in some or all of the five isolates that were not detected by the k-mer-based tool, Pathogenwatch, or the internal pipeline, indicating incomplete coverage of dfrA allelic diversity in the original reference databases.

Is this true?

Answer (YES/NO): NO